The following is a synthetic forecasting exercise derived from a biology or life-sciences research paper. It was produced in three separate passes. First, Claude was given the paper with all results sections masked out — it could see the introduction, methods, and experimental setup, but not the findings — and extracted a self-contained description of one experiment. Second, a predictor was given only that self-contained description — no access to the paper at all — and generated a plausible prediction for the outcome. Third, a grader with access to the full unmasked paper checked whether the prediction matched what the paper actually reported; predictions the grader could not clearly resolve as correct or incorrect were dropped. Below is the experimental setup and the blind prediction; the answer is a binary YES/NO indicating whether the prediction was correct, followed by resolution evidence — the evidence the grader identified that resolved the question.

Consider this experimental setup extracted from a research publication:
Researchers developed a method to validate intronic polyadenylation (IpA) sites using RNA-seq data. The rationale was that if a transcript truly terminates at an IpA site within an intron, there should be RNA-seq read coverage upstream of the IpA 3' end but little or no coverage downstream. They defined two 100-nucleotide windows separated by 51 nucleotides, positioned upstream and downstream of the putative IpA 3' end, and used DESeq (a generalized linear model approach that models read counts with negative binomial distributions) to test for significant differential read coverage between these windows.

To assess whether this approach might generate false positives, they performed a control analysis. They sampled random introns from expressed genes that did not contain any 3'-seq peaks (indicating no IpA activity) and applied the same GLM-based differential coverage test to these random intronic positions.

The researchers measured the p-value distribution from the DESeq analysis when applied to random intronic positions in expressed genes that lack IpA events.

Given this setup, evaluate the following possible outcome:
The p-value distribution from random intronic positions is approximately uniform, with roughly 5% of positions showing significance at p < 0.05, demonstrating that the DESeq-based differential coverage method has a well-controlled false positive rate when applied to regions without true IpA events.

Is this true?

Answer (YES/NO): YES